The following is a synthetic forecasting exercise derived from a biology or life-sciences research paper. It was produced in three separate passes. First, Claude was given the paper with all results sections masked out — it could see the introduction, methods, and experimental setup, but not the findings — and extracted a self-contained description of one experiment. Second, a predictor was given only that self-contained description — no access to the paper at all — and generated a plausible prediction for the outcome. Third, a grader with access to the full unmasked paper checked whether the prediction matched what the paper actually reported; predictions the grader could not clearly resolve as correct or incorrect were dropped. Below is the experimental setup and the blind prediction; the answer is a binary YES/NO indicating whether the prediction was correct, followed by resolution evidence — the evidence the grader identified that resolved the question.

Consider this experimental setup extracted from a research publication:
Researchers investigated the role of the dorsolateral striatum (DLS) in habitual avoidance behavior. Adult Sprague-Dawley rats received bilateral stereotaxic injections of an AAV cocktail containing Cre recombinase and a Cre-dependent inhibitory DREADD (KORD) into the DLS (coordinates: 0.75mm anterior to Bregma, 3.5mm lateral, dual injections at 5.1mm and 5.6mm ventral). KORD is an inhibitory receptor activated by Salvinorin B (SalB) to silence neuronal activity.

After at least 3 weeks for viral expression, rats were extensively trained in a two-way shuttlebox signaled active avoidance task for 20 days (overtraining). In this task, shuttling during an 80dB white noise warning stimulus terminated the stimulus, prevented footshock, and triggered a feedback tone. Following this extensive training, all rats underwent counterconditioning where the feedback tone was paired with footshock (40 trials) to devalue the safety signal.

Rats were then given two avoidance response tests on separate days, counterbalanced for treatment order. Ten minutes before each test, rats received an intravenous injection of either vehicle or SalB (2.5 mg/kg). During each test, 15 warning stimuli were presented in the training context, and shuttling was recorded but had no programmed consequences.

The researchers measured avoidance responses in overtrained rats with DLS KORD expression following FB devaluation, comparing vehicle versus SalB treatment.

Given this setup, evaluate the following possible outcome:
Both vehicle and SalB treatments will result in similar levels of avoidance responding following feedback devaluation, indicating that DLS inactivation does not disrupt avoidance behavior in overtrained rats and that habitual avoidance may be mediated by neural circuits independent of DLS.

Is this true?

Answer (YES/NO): NO